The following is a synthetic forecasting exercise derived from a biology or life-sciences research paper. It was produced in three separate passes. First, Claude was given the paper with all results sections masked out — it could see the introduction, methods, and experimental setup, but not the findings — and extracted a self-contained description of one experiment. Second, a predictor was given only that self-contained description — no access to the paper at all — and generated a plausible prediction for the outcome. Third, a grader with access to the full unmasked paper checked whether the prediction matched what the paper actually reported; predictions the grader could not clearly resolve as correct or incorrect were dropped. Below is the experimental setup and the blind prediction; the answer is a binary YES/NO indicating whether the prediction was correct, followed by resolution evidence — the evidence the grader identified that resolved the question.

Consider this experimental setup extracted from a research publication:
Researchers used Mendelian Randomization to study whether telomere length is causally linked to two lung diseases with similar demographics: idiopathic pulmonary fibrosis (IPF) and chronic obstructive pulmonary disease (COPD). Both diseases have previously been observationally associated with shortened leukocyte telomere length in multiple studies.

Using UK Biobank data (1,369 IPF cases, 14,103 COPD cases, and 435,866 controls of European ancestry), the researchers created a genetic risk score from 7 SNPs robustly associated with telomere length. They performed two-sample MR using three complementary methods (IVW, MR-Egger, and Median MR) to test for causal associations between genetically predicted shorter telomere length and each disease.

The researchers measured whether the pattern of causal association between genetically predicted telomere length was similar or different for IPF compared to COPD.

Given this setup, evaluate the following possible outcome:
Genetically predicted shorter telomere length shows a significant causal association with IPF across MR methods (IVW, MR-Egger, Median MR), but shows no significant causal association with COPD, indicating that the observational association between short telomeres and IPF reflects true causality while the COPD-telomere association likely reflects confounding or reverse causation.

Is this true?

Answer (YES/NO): YES